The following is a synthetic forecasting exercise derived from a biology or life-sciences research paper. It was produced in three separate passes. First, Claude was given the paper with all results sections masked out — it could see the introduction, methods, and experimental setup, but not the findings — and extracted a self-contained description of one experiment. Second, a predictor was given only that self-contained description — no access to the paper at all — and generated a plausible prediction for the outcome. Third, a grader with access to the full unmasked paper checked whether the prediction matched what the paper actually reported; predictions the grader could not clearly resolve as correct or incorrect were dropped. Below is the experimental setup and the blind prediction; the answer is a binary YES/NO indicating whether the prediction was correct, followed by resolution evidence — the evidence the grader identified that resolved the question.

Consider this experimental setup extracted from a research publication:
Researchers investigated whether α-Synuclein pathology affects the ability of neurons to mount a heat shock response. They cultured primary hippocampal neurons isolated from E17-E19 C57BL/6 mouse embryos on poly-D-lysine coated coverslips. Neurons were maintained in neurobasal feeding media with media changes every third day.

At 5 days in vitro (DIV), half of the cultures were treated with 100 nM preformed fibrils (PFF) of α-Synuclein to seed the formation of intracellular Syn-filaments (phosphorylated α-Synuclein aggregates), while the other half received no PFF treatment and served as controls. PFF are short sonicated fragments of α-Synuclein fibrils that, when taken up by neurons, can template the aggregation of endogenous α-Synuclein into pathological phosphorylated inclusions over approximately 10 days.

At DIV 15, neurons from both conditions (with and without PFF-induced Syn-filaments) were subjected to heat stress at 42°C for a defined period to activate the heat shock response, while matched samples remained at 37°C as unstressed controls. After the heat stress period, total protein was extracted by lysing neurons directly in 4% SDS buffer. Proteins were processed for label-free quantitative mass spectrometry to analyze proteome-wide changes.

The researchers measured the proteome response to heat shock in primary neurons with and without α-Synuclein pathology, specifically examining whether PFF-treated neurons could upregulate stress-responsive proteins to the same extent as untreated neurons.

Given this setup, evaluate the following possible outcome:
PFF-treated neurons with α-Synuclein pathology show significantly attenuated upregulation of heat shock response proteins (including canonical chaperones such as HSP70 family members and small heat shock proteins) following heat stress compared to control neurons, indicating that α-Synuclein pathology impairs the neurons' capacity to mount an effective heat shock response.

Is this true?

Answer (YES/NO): YES